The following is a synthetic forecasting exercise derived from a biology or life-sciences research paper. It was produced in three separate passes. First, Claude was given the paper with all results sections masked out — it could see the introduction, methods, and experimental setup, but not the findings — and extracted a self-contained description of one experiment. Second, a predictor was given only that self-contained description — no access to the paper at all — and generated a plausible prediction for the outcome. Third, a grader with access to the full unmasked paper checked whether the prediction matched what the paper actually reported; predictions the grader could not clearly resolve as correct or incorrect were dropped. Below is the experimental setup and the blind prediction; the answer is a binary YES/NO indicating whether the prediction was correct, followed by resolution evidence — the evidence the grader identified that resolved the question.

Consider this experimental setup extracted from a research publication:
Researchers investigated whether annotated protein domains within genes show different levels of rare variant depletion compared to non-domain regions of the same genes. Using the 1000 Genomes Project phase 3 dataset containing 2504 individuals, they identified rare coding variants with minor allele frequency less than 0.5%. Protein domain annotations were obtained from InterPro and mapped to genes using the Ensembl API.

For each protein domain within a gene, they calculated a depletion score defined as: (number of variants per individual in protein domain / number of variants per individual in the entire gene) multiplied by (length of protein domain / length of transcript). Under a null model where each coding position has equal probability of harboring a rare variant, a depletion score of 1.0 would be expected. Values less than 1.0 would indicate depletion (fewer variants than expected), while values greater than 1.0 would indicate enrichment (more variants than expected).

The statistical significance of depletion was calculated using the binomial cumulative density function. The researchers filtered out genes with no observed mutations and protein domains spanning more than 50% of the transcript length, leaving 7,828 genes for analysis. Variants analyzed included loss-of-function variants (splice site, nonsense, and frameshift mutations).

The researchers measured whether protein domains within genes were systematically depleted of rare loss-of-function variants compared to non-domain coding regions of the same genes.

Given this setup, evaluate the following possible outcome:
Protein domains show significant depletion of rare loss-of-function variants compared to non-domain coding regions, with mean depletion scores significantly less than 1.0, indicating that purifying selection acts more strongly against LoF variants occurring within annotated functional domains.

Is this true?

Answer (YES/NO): NO